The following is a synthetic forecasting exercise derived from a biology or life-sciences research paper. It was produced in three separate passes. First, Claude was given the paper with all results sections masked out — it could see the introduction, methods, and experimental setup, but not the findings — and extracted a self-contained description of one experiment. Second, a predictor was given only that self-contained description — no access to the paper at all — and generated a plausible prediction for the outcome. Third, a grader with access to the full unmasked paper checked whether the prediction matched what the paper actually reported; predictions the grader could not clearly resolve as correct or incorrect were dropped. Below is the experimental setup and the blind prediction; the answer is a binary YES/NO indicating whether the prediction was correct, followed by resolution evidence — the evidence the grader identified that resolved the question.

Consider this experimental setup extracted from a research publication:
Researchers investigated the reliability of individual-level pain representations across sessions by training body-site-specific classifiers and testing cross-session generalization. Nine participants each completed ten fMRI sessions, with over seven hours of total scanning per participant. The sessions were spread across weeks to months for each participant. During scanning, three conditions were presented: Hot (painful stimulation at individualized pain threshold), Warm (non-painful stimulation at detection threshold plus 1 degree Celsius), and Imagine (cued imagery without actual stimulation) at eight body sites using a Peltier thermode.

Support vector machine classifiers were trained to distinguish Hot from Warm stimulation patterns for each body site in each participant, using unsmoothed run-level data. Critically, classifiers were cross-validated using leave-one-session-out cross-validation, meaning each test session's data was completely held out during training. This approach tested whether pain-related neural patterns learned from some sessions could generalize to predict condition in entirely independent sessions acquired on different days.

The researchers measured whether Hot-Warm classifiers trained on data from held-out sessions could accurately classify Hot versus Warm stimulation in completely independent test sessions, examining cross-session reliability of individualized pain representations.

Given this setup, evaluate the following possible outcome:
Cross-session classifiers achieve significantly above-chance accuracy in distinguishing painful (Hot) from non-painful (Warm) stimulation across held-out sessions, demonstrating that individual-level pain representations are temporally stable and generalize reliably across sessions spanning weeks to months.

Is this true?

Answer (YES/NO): YES